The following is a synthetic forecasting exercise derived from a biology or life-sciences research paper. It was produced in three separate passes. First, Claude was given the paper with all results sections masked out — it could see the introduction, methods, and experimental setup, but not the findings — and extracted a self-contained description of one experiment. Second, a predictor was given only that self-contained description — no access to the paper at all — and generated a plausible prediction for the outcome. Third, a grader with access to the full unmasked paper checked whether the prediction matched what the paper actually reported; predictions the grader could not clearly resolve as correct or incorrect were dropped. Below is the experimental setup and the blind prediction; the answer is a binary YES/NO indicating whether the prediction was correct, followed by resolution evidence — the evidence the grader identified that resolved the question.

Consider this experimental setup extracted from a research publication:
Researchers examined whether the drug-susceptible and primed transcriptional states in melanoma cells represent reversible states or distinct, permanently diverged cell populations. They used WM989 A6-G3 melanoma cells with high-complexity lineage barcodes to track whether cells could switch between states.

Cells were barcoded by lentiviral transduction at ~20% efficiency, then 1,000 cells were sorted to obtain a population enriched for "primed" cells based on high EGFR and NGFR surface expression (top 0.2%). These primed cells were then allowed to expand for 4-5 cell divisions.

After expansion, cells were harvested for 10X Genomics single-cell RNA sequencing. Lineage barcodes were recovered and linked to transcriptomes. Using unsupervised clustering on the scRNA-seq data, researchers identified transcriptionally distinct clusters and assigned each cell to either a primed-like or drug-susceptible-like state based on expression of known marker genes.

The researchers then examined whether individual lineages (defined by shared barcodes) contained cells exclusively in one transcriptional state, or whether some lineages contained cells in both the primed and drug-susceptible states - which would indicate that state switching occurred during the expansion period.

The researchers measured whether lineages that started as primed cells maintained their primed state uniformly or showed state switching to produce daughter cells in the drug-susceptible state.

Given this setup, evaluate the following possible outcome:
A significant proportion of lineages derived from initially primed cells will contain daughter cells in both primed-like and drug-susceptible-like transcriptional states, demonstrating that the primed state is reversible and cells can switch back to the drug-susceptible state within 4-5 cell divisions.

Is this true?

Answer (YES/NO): NO